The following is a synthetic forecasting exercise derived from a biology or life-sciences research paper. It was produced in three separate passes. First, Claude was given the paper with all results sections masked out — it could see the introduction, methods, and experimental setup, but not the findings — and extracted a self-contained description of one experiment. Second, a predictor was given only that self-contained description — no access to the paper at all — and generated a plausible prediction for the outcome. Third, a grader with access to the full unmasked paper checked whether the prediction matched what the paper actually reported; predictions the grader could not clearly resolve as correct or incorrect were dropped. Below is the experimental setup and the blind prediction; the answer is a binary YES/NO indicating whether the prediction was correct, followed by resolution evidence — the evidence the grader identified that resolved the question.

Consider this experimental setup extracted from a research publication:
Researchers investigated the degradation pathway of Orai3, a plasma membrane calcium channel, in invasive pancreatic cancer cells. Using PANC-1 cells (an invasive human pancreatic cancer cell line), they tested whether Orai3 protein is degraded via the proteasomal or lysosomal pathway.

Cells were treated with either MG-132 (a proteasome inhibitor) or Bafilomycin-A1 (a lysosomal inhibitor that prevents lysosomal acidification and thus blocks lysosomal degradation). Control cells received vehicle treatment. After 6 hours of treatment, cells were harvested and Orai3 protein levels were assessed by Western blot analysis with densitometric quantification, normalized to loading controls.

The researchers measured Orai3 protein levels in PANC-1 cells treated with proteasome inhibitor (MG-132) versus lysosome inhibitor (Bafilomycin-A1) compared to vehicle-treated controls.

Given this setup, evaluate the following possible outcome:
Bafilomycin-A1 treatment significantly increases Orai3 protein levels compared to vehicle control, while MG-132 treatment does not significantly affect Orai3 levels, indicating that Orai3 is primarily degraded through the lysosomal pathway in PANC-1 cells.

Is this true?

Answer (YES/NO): YES